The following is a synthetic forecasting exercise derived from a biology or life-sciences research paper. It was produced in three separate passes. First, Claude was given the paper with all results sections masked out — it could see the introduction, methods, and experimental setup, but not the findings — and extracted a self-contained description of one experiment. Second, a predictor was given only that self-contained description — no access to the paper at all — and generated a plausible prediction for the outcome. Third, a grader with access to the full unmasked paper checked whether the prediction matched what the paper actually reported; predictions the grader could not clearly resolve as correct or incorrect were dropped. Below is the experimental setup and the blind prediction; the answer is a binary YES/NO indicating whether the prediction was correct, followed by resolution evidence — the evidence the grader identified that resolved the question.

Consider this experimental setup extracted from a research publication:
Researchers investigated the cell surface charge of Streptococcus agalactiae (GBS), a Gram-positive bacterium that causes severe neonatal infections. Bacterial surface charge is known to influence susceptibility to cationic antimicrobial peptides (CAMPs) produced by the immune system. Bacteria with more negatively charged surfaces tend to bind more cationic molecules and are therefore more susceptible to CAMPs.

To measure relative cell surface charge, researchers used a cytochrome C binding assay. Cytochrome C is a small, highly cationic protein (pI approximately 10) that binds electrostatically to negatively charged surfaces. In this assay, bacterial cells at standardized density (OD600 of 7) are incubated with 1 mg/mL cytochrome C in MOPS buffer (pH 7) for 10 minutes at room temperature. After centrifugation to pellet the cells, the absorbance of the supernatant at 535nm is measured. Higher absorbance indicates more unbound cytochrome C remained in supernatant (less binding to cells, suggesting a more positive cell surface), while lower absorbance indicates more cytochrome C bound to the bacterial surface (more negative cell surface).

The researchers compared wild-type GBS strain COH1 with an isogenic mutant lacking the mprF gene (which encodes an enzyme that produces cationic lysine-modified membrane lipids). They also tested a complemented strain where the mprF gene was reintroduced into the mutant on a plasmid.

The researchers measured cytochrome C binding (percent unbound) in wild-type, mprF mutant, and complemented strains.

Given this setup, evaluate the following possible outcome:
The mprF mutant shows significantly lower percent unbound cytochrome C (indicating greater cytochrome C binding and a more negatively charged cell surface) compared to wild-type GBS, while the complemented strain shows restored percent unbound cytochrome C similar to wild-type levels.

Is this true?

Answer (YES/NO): YES